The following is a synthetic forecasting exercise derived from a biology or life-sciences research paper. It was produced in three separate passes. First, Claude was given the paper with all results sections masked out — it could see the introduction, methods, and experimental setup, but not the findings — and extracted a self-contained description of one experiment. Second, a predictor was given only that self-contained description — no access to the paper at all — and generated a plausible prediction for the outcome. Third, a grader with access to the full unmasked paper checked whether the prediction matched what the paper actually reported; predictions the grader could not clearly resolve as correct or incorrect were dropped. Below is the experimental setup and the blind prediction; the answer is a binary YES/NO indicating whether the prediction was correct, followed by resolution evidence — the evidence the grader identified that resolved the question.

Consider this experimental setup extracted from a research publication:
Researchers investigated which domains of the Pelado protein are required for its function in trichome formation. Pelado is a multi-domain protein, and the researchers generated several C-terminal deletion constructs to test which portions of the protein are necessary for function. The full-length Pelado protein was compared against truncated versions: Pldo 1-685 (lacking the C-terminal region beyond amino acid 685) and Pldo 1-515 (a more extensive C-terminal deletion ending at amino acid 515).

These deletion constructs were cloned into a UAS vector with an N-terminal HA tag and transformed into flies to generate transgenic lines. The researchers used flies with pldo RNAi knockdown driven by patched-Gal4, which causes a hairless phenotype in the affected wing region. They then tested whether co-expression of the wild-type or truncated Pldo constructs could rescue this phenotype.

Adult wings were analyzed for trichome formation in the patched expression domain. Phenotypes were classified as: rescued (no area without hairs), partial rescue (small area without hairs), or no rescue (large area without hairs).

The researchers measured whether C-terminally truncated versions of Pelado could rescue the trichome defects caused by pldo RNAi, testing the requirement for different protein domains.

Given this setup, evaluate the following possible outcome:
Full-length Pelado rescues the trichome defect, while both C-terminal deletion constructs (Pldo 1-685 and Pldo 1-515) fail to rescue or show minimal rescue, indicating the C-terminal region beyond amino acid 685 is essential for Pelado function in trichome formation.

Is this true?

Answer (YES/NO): NO